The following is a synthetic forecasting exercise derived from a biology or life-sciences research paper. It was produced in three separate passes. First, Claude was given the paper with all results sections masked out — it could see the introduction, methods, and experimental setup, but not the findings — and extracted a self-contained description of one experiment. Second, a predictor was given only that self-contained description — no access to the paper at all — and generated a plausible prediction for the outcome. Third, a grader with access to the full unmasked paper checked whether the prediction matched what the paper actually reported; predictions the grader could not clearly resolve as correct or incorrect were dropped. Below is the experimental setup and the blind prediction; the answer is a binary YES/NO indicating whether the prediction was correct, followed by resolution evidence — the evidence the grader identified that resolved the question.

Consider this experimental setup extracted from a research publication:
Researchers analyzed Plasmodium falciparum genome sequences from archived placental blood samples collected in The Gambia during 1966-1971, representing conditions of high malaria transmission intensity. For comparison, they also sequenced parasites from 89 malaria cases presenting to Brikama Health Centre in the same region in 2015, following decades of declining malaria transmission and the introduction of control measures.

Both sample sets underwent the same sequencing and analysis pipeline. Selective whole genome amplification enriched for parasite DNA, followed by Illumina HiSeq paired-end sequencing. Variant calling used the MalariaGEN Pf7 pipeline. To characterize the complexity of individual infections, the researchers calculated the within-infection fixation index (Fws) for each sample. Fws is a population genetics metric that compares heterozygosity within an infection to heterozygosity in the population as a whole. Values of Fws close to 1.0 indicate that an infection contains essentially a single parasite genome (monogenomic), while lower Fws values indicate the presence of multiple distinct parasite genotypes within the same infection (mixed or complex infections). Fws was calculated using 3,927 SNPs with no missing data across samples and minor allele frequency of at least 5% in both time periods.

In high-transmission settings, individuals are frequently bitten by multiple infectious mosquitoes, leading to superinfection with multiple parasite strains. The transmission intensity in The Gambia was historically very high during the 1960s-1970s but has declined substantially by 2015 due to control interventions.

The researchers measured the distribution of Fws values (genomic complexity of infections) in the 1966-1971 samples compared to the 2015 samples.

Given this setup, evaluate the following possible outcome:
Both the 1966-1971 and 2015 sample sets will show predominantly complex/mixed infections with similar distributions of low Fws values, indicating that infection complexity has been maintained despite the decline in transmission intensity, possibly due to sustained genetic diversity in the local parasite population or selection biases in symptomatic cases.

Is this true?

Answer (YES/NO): NO